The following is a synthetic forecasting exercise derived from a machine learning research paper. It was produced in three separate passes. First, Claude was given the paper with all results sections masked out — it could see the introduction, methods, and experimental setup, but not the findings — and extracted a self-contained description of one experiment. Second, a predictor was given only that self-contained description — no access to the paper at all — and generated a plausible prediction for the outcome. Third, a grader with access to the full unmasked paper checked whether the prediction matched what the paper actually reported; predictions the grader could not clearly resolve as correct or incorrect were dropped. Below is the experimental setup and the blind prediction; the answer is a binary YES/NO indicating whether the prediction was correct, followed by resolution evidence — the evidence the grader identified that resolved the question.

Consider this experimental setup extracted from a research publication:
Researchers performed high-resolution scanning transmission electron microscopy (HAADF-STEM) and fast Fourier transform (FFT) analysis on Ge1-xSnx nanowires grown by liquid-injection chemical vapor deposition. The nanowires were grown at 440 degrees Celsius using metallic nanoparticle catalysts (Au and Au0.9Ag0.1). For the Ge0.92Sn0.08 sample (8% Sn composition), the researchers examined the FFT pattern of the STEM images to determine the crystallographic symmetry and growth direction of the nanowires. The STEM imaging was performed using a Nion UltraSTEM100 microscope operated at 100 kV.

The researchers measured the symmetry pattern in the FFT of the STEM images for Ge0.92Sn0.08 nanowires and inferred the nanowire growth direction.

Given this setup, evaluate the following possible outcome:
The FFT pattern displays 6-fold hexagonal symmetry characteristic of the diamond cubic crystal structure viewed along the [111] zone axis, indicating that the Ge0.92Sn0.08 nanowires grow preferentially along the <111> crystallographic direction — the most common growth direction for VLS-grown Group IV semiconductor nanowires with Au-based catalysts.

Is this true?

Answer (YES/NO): YES